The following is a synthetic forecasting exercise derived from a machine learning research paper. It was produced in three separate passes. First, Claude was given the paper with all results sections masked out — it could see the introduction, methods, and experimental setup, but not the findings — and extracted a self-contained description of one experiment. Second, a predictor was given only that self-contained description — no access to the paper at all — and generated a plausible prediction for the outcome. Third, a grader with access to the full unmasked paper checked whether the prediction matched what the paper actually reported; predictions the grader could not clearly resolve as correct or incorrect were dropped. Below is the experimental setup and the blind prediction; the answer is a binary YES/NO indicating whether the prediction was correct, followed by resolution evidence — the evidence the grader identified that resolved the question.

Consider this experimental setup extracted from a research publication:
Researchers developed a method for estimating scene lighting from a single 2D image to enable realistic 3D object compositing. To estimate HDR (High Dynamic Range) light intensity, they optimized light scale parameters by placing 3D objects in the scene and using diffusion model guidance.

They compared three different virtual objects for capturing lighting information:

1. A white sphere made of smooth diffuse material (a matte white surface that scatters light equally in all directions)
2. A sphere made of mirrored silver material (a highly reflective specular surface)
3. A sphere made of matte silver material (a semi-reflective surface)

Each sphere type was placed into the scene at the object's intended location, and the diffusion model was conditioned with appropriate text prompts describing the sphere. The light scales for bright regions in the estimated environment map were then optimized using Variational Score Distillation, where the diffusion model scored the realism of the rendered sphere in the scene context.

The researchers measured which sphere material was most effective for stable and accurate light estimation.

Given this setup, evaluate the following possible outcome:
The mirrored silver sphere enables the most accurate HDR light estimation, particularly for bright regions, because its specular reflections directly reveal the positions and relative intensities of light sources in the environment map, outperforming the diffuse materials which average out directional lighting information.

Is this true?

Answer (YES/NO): NO